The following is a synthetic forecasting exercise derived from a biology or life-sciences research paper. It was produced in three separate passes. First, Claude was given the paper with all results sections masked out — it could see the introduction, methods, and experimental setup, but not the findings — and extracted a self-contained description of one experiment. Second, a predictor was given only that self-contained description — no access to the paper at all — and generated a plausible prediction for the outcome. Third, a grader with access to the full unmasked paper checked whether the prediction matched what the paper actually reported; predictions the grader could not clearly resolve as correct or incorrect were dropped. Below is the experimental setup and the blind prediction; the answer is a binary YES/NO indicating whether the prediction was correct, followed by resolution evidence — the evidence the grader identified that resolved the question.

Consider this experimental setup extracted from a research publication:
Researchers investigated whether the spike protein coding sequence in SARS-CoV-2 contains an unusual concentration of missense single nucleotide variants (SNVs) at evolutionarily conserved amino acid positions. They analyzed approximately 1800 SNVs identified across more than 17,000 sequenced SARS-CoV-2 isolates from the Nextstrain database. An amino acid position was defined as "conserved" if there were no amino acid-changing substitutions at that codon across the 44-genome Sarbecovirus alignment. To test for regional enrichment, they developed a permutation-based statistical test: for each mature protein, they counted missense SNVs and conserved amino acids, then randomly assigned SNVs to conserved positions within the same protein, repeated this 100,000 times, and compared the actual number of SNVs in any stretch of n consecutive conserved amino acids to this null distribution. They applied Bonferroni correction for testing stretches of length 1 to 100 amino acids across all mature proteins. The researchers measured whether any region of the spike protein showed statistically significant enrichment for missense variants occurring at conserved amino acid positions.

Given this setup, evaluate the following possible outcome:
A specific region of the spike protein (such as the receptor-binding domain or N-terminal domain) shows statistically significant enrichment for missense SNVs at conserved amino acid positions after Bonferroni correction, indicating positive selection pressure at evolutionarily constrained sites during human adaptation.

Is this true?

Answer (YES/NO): NO